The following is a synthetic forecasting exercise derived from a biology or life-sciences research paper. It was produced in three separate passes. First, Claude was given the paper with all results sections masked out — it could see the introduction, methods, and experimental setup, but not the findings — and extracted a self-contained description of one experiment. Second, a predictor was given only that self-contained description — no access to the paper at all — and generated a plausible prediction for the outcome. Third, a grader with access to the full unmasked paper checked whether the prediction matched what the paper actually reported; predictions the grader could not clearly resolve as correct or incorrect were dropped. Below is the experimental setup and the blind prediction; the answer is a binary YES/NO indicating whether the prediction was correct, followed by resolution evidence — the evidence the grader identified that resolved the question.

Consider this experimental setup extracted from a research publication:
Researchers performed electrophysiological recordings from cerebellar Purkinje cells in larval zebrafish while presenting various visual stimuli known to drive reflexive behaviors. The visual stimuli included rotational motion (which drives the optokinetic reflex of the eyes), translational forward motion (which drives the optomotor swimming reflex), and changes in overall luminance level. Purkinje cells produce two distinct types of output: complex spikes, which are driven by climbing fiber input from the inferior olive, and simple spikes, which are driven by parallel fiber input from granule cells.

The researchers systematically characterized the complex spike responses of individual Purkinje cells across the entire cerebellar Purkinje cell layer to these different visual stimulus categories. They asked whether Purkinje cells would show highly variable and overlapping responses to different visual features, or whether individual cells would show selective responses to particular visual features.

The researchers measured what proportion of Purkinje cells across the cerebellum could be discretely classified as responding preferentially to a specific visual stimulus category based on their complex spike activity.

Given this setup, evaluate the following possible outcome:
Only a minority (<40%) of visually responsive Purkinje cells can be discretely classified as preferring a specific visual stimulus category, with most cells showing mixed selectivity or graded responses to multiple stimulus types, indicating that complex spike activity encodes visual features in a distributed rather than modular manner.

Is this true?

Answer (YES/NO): NO